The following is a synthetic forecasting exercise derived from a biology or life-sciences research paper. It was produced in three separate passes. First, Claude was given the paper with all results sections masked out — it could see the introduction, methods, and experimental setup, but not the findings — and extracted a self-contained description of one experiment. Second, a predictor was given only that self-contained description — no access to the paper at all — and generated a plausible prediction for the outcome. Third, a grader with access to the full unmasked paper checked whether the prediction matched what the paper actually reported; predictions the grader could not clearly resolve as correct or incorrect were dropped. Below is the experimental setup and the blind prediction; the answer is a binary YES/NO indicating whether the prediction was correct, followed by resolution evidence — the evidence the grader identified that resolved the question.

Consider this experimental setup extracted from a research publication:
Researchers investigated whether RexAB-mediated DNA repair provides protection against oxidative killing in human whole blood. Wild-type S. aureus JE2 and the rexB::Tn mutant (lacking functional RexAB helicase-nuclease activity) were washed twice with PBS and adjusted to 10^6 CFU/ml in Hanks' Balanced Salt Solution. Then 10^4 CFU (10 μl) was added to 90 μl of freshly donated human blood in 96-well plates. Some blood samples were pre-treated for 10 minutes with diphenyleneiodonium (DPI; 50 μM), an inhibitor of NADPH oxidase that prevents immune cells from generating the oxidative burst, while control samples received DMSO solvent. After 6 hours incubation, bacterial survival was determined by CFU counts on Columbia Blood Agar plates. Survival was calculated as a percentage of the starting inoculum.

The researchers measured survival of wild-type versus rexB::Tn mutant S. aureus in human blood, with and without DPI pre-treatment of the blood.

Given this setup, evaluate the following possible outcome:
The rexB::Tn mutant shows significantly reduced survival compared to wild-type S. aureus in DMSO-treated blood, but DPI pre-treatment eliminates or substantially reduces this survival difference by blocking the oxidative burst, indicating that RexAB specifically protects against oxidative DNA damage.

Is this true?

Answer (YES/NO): YES